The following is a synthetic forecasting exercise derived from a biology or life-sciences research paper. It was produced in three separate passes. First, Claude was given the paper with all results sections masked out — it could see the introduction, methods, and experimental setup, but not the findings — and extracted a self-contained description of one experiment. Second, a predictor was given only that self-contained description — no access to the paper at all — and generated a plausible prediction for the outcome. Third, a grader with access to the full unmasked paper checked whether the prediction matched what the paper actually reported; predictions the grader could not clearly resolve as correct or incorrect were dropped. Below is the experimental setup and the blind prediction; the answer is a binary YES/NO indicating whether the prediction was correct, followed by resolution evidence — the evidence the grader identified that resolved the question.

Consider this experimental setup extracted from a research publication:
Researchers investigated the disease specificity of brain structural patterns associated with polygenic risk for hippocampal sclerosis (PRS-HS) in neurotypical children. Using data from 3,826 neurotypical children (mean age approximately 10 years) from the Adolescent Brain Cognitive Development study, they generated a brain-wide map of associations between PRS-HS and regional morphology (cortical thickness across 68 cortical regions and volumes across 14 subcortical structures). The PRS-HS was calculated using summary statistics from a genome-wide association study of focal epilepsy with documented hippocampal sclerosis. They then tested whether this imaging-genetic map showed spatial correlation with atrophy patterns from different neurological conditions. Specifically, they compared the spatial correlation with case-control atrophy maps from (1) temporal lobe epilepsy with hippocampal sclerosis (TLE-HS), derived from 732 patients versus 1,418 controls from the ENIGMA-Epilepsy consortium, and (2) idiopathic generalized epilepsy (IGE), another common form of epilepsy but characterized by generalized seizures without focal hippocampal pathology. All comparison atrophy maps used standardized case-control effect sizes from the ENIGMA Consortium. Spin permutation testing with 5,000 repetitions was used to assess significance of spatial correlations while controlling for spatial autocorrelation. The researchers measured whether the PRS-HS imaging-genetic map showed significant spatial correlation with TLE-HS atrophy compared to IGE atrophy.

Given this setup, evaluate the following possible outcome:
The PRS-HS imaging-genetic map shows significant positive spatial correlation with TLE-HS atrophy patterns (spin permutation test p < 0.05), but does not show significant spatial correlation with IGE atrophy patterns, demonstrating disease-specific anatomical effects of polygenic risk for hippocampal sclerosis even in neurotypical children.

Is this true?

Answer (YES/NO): NO